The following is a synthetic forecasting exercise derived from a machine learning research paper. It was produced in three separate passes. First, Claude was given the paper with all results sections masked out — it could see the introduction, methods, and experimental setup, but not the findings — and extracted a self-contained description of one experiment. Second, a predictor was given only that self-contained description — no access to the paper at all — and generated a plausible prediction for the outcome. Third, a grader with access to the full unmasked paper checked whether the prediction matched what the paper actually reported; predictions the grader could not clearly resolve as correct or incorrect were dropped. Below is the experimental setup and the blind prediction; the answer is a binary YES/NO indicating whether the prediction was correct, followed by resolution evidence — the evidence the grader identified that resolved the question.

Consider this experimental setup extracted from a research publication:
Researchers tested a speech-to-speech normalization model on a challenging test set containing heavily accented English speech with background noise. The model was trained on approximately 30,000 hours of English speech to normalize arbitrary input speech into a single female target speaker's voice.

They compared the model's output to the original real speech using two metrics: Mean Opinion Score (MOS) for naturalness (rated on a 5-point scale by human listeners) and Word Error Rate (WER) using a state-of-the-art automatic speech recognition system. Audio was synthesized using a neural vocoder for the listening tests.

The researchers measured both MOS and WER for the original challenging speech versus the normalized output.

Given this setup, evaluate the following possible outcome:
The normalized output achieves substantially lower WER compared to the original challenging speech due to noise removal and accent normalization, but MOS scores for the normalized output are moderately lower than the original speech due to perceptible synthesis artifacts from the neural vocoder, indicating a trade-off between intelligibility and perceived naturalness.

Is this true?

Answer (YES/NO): NO